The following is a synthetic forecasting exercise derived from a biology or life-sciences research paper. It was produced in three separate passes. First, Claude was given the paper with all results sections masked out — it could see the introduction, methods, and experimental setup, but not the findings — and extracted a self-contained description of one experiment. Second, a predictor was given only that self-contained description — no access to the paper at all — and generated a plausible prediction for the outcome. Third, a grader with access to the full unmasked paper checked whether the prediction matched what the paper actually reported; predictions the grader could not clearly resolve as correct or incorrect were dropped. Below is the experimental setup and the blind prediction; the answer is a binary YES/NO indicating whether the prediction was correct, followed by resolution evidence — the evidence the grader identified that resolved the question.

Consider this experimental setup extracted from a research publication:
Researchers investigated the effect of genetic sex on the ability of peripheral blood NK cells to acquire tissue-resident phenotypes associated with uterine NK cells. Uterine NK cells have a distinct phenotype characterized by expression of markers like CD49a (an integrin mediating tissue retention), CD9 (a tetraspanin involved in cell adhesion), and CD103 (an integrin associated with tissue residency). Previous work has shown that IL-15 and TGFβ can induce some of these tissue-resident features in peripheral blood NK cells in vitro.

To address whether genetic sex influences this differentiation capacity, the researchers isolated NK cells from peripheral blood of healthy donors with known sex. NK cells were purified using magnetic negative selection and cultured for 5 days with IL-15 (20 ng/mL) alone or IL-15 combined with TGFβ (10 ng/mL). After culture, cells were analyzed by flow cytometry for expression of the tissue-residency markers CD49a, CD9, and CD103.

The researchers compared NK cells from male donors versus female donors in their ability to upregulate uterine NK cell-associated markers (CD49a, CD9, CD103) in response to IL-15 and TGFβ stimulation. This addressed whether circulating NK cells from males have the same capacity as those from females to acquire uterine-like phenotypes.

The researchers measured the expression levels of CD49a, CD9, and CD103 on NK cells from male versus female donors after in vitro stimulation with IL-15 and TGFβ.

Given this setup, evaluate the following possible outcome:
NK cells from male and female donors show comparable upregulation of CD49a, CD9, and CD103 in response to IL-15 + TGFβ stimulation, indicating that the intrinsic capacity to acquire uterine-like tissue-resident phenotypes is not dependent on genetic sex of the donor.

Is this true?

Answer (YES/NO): YES